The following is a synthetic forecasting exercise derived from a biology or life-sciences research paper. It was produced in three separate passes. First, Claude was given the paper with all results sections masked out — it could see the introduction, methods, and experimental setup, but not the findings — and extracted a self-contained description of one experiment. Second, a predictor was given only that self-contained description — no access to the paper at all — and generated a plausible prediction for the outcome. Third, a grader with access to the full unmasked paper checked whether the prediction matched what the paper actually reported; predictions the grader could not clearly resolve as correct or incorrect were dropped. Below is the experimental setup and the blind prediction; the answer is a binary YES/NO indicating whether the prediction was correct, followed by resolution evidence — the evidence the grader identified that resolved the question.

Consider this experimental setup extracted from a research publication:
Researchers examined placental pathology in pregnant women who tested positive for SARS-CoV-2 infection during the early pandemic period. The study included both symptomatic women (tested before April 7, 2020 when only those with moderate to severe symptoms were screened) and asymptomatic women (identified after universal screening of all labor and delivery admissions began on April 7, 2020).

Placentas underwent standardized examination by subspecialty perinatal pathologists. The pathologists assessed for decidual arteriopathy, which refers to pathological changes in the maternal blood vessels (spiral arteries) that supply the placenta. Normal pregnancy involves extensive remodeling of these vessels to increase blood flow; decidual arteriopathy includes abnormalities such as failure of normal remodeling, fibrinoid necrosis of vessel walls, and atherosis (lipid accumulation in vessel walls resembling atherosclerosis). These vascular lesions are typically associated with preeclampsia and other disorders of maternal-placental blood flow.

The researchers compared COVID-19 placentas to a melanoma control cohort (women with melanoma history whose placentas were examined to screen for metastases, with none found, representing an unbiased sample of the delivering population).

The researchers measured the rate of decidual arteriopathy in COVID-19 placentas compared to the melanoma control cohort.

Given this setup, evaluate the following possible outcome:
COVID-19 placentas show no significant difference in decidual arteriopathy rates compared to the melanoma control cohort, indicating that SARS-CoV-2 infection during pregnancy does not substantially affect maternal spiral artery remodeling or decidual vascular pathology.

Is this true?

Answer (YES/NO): NO